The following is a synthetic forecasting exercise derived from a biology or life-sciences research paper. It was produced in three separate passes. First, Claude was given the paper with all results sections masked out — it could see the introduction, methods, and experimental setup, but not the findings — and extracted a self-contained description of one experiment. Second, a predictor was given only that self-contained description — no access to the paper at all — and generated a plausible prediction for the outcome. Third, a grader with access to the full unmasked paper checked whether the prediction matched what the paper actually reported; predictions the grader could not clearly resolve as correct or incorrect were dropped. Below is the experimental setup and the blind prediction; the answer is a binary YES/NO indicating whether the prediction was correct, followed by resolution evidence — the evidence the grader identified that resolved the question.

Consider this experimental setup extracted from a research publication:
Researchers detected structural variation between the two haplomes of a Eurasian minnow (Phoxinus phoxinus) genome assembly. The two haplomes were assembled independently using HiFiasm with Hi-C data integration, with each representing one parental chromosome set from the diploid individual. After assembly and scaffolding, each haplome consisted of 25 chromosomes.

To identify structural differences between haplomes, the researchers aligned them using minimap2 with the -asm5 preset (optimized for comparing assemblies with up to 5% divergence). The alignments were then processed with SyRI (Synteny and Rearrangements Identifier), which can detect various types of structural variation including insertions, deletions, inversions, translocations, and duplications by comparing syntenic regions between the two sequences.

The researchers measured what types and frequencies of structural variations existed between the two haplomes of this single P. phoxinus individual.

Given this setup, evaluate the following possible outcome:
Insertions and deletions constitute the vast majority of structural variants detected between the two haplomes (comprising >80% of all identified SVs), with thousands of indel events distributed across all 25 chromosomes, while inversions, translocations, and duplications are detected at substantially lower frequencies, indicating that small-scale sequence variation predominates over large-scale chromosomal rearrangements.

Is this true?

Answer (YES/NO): NO